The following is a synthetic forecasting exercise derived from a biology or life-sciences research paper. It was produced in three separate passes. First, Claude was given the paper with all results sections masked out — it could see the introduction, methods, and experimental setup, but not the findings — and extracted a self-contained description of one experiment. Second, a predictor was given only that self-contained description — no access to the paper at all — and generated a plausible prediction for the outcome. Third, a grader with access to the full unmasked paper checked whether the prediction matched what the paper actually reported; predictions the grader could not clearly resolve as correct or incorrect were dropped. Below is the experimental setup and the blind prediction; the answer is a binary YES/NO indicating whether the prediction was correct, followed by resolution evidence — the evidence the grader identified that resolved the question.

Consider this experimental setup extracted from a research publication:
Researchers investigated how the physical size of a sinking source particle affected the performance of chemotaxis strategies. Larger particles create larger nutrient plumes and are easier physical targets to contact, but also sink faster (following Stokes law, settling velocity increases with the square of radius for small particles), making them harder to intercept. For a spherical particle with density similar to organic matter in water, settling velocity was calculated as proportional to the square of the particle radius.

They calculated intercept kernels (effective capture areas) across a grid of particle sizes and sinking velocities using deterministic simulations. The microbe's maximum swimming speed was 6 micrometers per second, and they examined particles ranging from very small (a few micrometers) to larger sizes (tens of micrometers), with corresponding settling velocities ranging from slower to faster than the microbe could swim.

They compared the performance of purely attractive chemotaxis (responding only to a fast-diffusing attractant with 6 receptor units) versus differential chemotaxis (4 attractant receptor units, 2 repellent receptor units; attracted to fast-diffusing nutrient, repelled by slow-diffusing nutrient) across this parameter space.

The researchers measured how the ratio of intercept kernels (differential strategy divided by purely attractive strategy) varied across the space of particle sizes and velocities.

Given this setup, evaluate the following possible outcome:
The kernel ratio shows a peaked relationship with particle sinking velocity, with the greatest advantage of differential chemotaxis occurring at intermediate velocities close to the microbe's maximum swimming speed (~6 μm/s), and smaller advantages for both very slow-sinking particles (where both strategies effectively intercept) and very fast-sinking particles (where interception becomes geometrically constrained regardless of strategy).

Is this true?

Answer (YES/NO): NO